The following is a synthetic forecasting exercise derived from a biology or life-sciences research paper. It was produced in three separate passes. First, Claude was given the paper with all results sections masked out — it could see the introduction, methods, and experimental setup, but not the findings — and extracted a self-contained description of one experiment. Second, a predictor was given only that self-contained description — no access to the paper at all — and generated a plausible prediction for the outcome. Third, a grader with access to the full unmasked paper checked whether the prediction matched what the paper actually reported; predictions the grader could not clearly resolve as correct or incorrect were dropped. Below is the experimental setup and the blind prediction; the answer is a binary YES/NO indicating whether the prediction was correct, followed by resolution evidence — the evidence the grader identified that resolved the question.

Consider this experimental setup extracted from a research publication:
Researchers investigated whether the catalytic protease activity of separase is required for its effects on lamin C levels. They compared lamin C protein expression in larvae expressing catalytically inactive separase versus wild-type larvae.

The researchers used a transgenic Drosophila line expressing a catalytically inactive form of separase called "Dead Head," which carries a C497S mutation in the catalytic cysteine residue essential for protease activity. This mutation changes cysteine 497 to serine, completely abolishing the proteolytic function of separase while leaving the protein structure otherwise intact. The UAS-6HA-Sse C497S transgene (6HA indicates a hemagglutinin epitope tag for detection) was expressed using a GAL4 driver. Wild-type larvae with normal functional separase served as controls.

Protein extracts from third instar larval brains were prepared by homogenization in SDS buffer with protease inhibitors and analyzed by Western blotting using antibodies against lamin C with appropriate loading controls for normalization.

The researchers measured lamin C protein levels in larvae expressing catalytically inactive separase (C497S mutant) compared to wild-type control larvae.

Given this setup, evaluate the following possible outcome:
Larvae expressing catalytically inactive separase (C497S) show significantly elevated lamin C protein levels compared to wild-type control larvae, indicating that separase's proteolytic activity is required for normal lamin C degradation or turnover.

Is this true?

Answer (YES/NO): YES